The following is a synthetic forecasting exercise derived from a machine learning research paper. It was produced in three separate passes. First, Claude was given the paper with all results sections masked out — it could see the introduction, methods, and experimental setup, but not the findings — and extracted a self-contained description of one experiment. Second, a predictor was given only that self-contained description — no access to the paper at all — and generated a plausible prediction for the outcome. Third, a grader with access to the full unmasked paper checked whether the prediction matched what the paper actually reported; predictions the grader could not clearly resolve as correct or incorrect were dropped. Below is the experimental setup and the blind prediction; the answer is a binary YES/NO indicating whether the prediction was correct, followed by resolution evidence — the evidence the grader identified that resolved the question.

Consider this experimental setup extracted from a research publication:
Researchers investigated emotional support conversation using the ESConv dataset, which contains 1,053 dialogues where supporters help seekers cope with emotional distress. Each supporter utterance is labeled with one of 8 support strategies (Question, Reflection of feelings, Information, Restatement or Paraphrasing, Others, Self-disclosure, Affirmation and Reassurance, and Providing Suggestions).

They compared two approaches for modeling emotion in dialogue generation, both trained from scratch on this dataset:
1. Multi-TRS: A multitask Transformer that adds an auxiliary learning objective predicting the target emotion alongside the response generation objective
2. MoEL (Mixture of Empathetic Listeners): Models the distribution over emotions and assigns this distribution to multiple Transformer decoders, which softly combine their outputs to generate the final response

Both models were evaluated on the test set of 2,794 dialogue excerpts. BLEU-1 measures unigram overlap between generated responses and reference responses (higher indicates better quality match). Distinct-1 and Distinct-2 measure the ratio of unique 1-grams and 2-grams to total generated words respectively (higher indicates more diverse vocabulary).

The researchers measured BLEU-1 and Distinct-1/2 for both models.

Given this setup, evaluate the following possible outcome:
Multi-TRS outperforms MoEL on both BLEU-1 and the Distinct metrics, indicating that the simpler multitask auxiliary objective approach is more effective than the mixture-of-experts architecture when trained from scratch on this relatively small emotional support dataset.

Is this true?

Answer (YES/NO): NO